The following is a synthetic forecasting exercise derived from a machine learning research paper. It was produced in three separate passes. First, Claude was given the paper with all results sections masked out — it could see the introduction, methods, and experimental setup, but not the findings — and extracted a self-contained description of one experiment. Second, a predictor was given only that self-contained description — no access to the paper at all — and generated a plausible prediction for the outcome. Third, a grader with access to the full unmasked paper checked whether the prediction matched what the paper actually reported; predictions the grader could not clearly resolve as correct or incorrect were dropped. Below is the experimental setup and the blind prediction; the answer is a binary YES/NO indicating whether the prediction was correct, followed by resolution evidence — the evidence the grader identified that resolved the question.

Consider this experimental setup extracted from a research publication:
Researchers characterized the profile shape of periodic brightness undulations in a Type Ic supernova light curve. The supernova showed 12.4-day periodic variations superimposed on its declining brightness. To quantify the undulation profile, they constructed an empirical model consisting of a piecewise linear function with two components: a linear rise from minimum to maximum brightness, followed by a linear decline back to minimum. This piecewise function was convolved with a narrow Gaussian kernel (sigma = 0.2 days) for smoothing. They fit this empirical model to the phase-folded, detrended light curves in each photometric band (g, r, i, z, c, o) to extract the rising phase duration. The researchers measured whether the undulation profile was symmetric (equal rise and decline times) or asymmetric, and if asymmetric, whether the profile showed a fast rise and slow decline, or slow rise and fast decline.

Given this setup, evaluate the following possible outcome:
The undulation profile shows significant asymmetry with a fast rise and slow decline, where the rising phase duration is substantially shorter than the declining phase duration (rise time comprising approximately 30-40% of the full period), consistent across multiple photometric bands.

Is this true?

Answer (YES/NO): NO